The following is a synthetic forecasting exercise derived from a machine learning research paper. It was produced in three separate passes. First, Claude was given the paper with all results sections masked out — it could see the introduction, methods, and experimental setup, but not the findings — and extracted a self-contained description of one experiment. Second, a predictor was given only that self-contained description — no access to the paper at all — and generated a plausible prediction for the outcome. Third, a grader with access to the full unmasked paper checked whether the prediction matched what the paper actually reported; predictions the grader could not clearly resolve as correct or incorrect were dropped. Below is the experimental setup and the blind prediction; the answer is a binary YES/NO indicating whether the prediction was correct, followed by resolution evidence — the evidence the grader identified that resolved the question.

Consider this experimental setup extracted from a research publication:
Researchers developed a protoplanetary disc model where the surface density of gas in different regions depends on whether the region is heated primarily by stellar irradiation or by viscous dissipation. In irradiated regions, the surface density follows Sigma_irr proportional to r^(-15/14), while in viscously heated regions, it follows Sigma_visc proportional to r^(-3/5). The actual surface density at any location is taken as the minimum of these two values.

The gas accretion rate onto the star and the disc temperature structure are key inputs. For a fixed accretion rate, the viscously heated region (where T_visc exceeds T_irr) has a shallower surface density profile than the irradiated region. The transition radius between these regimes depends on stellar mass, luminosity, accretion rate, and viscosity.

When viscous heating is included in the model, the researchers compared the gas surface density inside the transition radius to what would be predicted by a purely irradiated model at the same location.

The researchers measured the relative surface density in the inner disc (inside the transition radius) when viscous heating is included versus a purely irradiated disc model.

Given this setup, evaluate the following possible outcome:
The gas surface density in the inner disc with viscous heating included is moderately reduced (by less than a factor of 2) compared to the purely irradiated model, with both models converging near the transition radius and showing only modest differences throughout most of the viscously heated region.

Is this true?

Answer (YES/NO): NO